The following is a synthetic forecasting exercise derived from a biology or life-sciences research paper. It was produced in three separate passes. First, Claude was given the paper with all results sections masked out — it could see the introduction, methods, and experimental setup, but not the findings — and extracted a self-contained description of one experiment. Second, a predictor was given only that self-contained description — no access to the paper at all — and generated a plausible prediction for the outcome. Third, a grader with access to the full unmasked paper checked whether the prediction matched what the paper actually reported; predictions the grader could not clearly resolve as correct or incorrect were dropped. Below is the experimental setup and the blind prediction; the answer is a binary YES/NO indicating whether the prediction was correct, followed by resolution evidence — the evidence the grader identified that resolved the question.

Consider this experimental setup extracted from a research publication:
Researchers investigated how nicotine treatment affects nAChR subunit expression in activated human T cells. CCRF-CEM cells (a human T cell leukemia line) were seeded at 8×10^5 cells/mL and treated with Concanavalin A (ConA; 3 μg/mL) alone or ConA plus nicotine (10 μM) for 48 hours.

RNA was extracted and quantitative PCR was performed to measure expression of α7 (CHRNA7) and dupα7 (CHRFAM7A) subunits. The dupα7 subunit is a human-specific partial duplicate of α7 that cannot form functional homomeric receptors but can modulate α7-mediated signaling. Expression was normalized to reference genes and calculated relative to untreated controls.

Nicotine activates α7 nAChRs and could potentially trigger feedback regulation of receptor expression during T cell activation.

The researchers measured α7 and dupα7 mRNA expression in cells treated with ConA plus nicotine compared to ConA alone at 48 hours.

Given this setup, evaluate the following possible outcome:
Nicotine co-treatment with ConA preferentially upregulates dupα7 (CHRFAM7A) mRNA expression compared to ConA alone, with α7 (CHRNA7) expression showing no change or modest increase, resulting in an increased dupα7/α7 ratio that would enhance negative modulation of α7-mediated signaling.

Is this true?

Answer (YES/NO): NO